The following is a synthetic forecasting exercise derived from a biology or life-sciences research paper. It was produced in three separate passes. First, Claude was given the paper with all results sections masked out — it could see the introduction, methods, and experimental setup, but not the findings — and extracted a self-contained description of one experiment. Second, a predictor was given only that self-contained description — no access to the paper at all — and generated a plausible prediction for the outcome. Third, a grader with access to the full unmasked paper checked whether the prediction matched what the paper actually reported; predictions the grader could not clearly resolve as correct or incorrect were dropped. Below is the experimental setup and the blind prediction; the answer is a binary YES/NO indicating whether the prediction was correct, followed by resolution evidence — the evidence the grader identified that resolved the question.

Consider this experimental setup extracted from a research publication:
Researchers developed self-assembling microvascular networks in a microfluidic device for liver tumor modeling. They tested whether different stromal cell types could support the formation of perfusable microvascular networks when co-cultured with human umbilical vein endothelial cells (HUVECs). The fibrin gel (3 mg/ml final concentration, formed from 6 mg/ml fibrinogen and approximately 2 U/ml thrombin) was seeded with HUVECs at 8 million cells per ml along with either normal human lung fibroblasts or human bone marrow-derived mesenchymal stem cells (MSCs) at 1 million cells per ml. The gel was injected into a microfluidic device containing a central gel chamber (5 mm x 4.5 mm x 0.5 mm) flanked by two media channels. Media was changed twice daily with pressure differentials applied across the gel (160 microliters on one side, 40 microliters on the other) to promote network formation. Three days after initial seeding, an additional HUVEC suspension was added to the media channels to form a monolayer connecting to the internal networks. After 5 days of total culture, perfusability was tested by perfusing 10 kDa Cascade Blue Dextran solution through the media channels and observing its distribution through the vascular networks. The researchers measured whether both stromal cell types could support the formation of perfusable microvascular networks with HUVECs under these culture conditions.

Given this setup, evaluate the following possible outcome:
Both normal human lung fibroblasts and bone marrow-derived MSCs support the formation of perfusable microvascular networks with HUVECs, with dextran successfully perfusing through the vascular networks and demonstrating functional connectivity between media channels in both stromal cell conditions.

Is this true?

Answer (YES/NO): NO